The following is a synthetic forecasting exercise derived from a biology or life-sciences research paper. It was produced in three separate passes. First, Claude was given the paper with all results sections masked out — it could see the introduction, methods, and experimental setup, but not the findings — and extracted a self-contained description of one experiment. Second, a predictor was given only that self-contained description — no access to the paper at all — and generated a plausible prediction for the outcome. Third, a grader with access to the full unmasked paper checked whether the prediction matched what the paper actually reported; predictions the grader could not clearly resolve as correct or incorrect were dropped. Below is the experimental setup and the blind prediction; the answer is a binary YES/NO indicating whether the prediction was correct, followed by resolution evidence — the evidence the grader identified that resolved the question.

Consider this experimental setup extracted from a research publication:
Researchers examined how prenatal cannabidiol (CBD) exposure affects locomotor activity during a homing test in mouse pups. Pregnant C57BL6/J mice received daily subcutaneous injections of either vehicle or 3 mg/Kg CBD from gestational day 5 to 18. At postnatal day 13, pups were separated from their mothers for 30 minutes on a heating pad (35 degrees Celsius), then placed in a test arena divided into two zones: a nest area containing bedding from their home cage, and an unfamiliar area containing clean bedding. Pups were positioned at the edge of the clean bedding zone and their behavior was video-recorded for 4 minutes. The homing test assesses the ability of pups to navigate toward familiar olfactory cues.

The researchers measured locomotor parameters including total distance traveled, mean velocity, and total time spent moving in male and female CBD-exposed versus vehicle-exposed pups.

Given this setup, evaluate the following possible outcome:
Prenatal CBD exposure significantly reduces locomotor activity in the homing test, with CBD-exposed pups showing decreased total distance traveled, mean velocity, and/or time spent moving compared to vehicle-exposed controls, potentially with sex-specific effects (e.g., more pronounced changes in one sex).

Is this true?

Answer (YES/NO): YES